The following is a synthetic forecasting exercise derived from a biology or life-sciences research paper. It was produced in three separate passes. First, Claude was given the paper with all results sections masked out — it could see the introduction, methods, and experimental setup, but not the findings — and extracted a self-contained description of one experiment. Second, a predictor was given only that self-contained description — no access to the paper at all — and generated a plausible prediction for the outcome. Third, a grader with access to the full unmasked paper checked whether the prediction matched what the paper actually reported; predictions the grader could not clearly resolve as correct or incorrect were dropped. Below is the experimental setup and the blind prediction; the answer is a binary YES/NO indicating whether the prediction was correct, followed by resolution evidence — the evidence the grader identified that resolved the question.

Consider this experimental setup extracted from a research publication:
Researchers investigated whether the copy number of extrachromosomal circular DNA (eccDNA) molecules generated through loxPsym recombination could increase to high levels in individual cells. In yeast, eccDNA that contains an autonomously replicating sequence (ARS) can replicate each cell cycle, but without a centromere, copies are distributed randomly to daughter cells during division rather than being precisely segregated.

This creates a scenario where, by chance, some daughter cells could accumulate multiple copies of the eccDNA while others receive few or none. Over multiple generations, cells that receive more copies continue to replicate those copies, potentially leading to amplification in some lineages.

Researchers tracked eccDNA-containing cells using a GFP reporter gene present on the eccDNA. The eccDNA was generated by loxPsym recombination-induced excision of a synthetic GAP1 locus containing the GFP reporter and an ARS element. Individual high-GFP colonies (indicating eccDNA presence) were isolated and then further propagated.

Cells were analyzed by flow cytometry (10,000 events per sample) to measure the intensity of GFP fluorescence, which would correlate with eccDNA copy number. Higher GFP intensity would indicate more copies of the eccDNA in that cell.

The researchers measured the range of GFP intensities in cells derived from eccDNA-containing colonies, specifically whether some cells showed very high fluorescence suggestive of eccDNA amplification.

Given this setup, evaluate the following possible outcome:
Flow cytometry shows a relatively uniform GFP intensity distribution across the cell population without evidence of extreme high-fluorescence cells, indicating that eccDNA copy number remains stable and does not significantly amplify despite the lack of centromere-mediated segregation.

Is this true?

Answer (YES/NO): NO